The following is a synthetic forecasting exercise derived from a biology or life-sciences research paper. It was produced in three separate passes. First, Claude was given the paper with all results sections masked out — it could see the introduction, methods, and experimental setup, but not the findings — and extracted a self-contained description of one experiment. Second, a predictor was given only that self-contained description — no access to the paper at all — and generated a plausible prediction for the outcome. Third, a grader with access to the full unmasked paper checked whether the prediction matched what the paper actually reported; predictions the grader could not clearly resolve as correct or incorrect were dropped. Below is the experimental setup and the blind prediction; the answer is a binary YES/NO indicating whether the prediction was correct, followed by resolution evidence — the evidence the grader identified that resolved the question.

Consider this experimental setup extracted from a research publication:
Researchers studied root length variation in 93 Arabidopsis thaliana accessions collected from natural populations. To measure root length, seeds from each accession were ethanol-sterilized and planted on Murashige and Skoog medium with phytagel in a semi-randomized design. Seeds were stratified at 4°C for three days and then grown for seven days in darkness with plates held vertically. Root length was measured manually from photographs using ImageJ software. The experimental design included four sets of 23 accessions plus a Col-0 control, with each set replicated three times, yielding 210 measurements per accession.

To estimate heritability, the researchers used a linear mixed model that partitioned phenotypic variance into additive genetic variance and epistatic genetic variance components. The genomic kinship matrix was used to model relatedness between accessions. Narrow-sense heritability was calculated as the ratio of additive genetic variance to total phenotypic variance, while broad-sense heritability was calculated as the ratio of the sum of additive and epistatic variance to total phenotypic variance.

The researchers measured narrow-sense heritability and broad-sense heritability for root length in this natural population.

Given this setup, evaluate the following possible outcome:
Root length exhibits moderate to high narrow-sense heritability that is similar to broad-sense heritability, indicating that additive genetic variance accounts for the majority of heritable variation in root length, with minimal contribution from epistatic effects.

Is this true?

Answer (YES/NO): NO